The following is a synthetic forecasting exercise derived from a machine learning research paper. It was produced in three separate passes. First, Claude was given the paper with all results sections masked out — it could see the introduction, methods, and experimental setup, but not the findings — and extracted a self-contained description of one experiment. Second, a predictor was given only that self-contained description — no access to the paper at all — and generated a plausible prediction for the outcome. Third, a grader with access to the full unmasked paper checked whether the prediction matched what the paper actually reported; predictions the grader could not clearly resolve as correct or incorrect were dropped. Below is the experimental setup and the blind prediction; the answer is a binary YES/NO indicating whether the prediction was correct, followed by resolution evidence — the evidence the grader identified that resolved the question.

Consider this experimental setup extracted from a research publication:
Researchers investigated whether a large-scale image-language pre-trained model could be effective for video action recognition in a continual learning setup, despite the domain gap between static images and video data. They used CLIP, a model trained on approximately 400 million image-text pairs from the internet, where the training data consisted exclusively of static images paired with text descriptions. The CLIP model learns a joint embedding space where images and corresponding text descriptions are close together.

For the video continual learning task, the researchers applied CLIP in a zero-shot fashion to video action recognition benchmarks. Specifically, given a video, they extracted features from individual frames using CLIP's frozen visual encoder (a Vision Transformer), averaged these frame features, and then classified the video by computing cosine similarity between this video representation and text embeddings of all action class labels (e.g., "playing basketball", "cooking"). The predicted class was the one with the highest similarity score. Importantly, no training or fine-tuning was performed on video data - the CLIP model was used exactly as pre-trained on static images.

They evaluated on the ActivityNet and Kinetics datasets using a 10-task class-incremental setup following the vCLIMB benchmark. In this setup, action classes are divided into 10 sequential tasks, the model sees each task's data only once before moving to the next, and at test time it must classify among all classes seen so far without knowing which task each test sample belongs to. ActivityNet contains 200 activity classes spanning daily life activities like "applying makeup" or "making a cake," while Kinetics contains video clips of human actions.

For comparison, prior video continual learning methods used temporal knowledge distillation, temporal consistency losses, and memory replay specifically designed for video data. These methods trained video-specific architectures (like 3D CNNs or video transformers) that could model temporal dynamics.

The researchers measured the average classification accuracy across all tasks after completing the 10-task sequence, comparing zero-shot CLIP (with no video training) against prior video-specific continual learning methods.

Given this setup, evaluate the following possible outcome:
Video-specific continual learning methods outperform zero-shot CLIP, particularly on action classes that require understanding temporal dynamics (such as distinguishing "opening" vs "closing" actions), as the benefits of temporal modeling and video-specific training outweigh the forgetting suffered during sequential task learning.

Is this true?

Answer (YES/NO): NO